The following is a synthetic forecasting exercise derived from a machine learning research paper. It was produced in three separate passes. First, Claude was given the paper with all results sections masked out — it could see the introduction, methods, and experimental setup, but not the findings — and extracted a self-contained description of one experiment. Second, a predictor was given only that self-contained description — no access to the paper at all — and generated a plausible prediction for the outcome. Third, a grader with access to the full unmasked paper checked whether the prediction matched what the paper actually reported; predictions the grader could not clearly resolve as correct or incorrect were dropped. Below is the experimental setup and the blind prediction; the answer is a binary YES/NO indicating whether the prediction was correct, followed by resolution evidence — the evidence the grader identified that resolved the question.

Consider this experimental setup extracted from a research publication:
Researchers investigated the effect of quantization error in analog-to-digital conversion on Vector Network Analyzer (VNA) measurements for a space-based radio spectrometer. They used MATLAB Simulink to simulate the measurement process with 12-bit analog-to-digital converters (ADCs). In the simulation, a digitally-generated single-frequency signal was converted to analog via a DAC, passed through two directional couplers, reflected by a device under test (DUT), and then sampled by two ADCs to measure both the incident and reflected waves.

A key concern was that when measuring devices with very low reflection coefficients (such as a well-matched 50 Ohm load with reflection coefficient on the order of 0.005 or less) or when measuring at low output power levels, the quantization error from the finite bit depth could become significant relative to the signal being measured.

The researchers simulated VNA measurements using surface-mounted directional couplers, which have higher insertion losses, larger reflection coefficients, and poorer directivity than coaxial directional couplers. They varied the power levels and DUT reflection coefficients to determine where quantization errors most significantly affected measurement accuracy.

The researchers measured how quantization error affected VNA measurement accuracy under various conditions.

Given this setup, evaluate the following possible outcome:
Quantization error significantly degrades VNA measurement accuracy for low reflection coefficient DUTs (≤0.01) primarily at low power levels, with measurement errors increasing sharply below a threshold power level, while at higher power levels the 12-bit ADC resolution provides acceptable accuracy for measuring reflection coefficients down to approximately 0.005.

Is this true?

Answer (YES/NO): NO